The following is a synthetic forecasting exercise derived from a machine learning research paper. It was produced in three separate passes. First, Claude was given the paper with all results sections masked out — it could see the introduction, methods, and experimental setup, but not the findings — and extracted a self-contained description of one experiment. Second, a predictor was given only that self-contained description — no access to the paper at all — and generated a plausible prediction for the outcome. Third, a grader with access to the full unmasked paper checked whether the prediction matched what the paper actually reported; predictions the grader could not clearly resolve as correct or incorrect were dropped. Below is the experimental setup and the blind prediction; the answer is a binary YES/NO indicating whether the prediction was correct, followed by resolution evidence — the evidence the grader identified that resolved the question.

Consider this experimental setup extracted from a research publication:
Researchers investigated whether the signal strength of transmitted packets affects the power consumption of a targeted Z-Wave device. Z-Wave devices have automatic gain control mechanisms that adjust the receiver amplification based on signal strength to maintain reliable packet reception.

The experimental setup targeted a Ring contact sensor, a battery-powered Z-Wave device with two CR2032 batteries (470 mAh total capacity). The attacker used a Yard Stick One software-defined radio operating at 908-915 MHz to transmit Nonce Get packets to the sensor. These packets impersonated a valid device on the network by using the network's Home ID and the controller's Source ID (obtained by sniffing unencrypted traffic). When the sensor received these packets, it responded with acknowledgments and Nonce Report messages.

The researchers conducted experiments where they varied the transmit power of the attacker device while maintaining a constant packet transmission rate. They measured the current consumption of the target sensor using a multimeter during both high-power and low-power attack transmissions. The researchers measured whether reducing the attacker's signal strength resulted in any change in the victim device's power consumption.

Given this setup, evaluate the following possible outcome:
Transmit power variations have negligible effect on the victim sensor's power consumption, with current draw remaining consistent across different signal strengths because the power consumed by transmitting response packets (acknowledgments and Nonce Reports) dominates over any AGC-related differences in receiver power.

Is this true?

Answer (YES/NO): NO